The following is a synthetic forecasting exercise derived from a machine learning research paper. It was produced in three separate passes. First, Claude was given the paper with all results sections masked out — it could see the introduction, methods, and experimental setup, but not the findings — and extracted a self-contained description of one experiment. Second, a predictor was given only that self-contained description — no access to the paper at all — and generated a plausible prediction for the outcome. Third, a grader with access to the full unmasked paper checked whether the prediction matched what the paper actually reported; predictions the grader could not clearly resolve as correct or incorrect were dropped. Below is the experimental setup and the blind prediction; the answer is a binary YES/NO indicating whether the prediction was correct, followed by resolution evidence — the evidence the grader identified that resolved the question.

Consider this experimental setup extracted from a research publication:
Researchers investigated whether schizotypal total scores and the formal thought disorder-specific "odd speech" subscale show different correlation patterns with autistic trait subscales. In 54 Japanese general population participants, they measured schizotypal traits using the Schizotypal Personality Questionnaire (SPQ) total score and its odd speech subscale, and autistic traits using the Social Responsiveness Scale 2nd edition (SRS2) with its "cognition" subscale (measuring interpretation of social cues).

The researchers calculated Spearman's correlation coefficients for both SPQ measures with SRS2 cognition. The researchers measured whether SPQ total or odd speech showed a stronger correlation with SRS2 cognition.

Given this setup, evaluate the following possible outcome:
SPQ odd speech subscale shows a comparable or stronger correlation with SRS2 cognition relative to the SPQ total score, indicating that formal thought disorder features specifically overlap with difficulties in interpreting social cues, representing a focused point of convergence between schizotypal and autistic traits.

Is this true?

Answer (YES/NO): NO